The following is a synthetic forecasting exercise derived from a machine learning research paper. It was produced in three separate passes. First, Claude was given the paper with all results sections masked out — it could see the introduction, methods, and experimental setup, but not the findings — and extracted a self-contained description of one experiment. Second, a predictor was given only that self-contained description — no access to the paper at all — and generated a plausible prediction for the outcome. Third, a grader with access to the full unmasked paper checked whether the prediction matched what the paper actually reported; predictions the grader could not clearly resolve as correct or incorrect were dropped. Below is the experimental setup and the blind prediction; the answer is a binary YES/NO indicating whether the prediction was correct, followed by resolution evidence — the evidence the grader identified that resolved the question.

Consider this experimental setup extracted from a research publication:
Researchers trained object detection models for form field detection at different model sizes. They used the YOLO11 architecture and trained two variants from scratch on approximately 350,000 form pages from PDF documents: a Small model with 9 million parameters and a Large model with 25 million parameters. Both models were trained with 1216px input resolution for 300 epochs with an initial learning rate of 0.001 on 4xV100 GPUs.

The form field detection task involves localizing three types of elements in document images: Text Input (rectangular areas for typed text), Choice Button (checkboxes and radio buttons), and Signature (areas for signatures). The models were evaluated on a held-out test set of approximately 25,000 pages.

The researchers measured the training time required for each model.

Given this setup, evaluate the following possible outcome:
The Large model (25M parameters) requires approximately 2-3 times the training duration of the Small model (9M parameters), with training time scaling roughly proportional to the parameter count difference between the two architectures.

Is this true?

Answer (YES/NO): YES